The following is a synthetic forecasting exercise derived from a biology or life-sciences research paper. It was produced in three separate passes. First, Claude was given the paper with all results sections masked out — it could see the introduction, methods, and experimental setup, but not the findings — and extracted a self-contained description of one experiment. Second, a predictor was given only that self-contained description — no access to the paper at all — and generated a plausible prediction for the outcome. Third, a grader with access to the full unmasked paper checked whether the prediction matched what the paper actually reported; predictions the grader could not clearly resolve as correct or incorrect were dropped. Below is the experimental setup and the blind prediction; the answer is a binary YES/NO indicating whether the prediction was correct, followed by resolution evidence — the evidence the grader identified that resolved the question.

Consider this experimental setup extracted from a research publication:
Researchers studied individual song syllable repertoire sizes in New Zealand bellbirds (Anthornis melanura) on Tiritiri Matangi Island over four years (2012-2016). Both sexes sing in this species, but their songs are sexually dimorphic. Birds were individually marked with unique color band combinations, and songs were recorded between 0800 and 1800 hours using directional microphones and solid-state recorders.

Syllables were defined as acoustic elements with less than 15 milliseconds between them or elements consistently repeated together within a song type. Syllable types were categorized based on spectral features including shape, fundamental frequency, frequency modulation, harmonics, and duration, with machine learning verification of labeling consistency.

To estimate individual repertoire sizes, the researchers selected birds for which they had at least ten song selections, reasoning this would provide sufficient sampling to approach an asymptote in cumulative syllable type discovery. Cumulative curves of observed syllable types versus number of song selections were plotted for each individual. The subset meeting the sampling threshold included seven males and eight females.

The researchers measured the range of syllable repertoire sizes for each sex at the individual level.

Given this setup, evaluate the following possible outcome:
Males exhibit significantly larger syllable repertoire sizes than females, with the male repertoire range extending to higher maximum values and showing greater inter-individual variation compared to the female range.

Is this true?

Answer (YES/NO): YES